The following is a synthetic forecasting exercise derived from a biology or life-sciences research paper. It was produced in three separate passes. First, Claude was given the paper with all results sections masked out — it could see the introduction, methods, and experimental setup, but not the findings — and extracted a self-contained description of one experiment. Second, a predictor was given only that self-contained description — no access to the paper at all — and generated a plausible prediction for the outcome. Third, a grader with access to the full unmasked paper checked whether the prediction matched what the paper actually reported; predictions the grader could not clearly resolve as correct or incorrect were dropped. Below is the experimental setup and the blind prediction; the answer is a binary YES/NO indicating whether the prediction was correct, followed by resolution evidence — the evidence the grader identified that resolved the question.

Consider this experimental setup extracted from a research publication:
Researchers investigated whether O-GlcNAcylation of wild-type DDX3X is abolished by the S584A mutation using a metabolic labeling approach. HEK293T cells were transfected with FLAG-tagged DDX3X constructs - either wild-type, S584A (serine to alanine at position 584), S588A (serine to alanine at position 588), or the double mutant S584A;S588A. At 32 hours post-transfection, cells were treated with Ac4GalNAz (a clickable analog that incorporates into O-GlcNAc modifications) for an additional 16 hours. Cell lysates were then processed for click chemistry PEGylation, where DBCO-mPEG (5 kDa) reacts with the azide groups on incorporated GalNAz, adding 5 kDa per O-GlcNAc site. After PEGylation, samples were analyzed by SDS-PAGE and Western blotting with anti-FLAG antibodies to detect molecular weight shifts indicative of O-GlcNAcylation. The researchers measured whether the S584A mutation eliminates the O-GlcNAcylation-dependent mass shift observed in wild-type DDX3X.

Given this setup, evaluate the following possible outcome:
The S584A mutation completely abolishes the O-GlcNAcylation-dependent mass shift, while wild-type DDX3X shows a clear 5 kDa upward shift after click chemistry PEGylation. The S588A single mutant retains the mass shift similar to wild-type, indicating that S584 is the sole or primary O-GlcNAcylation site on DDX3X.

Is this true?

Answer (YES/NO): NO